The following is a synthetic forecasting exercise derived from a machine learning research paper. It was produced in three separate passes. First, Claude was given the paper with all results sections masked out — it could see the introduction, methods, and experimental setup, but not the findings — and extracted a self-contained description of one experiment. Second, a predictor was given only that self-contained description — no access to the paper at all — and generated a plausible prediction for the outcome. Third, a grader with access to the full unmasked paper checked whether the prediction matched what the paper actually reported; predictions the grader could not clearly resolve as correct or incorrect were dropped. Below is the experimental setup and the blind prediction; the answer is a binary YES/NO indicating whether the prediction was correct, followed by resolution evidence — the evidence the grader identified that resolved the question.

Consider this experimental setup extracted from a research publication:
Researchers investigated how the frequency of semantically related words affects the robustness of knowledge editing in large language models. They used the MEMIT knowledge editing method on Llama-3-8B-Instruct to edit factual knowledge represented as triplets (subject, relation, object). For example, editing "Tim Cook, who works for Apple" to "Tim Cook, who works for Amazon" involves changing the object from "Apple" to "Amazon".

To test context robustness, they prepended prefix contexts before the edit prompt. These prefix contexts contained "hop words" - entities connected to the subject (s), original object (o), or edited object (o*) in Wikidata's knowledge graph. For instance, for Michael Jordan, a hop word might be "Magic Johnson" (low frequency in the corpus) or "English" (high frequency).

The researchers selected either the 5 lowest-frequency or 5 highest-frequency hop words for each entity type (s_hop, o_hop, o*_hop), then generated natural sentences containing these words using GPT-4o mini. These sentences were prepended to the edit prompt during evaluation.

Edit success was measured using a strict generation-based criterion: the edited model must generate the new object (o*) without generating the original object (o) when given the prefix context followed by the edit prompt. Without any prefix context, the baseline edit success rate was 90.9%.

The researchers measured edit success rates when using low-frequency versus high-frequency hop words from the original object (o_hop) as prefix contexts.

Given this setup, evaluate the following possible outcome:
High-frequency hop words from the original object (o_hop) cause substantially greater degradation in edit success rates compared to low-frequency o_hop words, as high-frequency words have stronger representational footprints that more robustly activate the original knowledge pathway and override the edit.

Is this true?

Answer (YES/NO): NO